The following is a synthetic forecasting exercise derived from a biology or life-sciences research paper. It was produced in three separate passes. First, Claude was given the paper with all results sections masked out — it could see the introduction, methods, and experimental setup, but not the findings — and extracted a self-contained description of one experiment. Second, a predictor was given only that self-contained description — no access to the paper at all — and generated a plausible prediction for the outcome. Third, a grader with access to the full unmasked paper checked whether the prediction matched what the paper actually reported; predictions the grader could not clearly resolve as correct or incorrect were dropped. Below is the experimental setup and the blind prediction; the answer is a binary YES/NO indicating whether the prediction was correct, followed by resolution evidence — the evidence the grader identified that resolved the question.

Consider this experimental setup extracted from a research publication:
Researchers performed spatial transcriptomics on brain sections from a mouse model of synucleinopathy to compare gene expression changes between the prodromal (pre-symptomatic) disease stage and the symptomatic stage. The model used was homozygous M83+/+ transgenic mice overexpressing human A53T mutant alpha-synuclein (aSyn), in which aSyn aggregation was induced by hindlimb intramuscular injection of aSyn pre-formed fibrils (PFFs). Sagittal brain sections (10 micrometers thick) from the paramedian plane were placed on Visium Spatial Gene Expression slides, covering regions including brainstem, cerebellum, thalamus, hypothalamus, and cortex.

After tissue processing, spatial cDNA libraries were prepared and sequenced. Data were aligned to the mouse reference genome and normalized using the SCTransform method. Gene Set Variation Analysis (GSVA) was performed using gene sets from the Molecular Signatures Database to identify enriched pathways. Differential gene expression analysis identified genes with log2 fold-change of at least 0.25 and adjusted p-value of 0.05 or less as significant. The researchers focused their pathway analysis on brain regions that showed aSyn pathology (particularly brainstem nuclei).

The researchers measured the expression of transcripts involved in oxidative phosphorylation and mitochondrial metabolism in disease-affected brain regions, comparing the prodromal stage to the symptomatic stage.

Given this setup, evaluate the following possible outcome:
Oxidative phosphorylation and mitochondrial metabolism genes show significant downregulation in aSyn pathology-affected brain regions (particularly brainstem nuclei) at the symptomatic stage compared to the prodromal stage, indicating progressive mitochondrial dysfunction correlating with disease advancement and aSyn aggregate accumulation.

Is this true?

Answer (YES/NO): YES